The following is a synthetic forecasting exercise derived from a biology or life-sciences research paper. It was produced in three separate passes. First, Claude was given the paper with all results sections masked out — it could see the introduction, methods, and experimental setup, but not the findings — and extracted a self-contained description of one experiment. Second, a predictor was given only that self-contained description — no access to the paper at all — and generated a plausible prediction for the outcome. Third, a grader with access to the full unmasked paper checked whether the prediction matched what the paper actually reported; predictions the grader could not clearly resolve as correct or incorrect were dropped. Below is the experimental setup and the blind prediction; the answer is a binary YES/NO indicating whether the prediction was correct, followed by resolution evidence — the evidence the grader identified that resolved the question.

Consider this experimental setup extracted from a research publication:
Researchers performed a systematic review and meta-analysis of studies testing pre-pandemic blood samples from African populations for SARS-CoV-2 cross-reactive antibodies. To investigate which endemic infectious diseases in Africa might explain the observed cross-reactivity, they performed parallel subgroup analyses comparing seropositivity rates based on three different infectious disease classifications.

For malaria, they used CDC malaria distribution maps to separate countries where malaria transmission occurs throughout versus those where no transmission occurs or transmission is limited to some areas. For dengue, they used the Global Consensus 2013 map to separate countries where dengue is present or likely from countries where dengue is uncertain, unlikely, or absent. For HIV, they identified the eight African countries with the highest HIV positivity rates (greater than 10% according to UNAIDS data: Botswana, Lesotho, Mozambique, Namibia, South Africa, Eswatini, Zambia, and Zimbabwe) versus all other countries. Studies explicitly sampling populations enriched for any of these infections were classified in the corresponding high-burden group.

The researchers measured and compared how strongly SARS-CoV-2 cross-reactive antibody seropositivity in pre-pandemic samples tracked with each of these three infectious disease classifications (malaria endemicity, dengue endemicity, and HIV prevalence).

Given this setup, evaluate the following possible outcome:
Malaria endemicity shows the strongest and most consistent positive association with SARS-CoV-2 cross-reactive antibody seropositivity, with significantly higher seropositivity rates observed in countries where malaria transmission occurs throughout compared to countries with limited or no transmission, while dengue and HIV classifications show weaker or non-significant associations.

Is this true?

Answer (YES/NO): NO